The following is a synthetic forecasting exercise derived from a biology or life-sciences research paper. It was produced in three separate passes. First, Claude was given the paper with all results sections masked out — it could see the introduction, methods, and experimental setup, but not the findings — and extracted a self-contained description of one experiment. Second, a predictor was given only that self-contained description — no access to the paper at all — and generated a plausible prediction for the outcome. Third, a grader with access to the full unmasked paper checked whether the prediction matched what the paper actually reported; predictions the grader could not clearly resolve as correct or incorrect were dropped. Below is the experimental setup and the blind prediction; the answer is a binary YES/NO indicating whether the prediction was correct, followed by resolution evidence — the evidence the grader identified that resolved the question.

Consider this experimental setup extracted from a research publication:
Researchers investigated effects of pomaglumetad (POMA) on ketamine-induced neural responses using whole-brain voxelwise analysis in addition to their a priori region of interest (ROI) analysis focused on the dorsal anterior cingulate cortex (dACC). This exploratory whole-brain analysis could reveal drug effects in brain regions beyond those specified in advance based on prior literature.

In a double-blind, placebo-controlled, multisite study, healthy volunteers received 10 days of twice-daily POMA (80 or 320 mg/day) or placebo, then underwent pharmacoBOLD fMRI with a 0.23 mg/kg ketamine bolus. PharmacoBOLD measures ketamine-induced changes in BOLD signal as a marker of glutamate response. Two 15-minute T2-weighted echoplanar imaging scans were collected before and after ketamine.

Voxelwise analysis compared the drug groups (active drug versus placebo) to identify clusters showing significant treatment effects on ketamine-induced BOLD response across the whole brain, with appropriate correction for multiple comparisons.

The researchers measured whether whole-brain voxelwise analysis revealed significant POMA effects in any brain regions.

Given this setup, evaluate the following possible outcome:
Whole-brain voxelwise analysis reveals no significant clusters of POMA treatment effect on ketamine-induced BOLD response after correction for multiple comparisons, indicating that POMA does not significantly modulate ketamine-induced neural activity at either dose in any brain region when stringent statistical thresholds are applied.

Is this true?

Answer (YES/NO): YES